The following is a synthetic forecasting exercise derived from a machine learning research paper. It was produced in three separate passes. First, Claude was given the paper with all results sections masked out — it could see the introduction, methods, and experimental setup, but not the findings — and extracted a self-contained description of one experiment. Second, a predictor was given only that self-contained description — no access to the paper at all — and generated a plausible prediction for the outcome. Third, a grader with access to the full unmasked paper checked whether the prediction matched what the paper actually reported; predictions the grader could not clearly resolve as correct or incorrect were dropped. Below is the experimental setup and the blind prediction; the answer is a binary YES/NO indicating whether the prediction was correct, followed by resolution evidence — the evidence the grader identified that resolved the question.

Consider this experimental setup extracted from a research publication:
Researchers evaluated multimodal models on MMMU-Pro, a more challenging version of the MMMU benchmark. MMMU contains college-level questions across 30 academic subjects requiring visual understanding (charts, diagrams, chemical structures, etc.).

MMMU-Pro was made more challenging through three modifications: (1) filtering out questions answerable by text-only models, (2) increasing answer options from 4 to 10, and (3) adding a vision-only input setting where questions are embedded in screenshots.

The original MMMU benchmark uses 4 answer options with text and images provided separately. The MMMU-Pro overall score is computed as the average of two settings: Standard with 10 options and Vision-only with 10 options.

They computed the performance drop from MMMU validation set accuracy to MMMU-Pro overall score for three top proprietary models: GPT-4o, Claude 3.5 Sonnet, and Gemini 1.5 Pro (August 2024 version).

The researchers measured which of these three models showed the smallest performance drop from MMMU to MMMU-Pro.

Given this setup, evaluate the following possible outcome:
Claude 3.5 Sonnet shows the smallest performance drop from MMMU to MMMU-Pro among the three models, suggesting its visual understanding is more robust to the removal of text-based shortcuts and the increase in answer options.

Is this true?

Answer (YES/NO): YES